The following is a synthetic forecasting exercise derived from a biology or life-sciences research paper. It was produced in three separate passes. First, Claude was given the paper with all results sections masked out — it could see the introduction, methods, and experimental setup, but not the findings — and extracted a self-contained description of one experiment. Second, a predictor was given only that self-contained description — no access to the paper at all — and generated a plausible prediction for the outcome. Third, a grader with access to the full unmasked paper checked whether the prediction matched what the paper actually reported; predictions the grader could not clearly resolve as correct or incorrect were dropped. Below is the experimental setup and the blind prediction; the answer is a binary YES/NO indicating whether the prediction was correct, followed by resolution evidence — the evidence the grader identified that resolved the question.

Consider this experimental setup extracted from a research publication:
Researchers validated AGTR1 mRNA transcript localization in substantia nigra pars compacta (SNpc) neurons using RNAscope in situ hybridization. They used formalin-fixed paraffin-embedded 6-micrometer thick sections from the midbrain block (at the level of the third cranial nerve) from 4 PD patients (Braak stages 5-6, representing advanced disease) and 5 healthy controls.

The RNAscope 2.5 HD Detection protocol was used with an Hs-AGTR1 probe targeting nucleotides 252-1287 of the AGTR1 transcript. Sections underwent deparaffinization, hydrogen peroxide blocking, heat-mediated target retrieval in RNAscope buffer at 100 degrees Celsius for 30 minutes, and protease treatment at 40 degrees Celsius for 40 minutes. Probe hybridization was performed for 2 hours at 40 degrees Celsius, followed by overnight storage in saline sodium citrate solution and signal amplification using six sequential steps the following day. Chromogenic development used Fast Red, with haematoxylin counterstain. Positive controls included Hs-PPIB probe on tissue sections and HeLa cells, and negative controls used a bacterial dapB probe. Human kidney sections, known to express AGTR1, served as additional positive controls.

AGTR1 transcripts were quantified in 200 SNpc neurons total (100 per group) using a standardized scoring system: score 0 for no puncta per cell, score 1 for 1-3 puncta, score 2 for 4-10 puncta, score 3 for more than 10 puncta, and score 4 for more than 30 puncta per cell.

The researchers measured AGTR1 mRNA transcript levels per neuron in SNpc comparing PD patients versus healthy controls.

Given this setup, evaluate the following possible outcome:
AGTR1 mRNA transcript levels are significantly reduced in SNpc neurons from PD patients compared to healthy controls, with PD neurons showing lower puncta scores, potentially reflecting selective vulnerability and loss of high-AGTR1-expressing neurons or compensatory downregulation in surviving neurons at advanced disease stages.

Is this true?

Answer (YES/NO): YES